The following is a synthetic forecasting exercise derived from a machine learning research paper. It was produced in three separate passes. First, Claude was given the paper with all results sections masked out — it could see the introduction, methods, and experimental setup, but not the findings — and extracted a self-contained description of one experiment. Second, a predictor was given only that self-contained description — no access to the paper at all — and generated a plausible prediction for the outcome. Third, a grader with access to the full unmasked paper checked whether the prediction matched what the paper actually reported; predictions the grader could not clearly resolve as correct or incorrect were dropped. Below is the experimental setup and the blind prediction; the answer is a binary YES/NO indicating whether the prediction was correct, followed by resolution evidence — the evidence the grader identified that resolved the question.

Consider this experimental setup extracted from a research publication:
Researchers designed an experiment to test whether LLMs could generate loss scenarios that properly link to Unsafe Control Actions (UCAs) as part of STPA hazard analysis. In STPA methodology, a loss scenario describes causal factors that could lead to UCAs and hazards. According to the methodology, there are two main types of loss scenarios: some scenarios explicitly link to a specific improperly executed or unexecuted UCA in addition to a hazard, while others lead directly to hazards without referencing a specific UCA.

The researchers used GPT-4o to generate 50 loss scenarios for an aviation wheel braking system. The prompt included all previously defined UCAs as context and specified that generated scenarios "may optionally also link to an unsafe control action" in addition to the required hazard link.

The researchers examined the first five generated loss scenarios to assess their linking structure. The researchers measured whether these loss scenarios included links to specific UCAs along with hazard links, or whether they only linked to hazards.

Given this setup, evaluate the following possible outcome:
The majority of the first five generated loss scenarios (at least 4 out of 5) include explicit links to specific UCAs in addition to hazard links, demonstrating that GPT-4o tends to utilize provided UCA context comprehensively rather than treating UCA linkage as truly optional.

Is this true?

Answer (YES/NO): NO